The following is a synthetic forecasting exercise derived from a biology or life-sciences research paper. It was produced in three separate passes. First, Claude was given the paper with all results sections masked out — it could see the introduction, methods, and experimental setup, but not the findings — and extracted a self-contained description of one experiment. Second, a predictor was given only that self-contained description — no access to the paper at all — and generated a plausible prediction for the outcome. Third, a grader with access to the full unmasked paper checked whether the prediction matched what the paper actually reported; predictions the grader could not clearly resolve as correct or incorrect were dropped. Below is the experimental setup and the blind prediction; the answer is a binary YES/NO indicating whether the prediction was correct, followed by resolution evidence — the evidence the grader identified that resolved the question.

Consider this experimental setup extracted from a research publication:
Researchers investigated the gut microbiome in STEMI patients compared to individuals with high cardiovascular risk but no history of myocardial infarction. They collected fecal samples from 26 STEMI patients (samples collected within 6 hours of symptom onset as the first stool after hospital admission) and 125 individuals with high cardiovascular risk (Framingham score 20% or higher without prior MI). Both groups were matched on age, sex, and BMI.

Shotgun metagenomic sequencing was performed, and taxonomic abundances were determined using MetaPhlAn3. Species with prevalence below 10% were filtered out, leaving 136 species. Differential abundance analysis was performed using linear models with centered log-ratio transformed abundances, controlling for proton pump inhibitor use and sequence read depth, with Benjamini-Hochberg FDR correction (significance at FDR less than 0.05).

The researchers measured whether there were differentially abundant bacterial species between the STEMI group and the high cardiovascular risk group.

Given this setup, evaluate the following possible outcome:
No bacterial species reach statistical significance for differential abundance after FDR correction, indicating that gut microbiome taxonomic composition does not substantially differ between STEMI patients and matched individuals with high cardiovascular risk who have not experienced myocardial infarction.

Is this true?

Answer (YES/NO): NO